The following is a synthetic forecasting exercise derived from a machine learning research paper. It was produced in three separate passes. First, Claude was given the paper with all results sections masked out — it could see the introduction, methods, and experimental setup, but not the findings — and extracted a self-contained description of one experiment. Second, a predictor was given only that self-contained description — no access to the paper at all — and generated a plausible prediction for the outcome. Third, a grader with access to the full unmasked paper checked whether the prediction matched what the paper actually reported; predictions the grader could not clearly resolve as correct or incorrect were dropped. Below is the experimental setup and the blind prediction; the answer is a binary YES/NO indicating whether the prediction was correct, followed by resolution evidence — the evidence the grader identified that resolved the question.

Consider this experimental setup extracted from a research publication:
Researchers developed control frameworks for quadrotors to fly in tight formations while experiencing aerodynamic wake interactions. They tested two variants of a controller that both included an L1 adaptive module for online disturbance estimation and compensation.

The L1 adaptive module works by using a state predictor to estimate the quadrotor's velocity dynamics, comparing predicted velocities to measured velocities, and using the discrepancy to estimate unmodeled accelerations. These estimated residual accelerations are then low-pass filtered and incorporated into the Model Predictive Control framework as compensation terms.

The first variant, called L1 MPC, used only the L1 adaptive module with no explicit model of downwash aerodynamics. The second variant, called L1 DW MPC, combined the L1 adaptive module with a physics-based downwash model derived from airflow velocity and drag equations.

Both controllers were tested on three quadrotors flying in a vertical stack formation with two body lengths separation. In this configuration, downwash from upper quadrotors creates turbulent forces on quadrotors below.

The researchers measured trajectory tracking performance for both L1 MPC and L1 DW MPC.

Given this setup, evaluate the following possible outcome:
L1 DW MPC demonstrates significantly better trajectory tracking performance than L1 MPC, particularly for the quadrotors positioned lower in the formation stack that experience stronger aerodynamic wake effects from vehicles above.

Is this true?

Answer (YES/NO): NO